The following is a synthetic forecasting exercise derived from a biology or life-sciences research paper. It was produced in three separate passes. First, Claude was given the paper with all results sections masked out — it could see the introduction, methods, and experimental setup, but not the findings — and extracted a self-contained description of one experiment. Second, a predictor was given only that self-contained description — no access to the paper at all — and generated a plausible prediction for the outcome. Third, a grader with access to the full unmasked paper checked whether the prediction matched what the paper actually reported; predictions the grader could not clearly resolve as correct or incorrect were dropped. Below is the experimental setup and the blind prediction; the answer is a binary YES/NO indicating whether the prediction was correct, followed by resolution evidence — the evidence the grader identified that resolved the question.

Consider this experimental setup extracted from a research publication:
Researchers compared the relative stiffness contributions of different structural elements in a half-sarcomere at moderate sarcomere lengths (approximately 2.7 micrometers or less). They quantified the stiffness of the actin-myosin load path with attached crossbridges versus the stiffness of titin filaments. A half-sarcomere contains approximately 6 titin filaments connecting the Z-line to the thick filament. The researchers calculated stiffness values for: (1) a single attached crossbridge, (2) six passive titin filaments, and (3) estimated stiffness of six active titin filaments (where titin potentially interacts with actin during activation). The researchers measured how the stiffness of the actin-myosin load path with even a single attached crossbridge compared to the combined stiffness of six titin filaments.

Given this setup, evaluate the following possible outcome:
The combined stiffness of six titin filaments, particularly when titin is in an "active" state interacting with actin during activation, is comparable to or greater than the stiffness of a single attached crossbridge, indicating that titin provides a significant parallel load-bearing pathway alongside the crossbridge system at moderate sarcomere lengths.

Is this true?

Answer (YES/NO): NO